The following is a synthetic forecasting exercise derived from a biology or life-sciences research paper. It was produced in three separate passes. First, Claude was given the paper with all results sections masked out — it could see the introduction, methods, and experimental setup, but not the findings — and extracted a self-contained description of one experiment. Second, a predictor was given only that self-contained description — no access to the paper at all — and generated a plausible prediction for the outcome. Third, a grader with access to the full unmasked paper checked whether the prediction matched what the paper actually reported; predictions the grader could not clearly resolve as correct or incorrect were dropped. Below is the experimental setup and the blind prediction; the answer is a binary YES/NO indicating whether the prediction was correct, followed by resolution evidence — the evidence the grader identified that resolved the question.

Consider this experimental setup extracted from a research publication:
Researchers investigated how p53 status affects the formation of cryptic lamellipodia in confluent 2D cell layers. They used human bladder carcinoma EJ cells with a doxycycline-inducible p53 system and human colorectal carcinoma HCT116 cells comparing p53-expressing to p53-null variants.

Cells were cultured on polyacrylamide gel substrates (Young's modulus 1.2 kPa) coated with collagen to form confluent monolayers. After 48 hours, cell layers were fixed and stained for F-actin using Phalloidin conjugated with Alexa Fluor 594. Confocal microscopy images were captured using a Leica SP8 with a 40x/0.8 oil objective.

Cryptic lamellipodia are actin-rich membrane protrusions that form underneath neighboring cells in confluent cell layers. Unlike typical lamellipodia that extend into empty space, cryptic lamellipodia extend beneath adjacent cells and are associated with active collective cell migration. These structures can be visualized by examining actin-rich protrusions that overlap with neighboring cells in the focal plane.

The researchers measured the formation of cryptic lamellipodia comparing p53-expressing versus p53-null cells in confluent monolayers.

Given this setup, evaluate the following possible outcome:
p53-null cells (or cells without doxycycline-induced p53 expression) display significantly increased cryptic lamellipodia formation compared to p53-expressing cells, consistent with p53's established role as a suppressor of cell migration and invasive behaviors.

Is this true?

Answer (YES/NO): NO